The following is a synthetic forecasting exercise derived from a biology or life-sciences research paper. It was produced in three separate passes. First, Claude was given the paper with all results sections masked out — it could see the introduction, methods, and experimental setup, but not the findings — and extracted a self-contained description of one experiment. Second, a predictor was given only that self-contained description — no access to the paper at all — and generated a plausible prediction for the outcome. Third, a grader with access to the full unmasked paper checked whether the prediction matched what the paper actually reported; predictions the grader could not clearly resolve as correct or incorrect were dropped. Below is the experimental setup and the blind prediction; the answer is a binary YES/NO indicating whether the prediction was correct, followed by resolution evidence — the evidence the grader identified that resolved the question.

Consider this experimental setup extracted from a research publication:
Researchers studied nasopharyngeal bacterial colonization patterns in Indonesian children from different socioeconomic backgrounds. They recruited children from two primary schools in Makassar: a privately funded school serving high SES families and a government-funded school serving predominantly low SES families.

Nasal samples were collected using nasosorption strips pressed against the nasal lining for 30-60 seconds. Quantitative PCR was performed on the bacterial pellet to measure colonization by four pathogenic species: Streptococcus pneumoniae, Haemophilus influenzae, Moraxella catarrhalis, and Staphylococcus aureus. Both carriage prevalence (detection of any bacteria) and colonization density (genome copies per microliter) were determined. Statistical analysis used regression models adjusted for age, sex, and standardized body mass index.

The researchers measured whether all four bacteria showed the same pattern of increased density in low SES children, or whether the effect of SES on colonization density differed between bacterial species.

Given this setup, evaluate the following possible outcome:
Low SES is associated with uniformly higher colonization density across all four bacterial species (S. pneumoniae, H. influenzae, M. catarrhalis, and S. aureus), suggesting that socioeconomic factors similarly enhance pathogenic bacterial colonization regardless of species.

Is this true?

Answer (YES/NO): NO